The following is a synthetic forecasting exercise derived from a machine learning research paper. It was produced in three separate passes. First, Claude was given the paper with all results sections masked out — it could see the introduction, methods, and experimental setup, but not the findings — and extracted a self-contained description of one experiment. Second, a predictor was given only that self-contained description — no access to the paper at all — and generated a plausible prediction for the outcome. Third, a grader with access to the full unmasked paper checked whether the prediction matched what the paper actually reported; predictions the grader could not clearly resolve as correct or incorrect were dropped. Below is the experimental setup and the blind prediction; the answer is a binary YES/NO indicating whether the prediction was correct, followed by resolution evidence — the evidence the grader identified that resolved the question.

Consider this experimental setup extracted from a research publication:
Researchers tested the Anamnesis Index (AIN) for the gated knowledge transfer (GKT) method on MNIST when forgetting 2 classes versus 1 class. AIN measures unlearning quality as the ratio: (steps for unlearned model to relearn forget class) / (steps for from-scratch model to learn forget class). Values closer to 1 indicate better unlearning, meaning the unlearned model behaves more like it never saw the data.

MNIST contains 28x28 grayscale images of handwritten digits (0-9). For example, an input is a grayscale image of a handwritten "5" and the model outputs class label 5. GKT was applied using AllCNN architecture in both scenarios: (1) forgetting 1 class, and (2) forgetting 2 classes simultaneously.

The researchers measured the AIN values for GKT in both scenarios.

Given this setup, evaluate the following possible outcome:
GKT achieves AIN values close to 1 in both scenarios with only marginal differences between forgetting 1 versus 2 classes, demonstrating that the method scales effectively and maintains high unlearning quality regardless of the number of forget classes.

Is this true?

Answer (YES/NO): NO